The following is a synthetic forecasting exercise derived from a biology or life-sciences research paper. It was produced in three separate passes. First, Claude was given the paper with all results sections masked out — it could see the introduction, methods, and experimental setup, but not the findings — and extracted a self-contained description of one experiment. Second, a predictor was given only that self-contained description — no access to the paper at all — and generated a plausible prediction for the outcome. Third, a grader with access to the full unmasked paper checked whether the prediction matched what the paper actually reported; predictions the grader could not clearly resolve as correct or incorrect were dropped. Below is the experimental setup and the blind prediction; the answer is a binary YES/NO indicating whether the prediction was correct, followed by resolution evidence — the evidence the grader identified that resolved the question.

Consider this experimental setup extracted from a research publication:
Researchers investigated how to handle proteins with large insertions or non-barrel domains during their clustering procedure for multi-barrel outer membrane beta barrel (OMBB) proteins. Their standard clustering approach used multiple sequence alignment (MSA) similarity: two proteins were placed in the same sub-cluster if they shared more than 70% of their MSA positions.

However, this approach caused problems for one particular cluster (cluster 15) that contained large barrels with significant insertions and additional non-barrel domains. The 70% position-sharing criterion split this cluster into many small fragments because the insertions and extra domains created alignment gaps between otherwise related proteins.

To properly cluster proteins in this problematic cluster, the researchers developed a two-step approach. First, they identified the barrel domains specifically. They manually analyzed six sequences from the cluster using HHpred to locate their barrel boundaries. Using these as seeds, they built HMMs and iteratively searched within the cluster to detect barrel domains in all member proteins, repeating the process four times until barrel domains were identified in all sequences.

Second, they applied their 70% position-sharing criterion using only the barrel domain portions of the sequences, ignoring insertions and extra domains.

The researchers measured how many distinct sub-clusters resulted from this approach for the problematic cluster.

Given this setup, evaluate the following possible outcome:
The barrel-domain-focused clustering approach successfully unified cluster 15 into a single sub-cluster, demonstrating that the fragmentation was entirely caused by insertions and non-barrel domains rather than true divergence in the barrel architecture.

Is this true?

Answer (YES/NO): NO